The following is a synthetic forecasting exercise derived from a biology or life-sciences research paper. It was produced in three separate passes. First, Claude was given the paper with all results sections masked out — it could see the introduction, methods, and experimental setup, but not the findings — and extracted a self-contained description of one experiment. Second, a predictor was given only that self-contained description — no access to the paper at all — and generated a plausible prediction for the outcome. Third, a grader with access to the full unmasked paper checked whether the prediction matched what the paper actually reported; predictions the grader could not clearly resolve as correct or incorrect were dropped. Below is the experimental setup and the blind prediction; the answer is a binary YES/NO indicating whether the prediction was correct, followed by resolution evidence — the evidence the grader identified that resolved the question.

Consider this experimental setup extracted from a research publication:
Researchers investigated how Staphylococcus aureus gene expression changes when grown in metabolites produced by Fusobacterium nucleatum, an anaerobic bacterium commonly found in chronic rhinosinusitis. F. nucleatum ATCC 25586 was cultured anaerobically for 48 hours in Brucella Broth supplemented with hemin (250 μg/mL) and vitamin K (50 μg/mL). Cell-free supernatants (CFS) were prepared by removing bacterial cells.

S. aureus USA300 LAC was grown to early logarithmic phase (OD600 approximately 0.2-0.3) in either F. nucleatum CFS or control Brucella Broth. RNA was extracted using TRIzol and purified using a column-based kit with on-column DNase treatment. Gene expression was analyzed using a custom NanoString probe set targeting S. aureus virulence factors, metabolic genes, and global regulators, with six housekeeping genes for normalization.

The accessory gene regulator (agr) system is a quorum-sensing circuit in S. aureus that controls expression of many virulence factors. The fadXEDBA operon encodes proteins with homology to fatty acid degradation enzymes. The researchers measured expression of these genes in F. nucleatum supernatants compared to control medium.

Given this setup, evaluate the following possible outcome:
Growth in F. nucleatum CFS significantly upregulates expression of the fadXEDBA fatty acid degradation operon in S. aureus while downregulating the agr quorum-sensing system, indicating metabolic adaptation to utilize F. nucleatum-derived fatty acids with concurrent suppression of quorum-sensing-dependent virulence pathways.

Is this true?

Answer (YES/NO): NO